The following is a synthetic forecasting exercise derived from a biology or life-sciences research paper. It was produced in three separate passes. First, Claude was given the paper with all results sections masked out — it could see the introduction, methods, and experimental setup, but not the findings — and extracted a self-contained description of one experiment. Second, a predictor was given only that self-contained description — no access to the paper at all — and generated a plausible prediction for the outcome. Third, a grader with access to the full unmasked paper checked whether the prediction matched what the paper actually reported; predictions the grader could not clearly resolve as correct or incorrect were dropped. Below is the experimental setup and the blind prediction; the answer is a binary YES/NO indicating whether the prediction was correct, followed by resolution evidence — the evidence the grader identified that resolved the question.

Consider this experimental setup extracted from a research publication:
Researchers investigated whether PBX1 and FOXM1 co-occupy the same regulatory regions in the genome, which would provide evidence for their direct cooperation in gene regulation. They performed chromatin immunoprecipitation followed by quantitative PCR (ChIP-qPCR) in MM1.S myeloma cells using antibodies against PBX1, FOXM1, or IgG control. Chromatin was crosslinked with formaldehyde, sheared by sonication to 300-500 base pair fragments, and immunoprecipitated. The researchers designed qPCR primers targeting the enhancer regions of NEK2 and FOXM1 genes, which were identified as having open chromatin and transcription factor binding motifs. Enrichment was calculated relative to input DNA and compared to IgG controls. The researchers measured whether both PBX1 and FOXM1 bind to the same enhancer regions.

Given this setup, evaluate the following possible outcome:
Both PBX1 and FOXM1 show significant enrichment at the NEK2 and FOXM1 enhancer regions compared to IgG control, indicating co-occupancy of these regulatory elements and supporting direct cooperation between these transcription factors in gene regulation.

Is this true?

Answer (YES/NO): YES